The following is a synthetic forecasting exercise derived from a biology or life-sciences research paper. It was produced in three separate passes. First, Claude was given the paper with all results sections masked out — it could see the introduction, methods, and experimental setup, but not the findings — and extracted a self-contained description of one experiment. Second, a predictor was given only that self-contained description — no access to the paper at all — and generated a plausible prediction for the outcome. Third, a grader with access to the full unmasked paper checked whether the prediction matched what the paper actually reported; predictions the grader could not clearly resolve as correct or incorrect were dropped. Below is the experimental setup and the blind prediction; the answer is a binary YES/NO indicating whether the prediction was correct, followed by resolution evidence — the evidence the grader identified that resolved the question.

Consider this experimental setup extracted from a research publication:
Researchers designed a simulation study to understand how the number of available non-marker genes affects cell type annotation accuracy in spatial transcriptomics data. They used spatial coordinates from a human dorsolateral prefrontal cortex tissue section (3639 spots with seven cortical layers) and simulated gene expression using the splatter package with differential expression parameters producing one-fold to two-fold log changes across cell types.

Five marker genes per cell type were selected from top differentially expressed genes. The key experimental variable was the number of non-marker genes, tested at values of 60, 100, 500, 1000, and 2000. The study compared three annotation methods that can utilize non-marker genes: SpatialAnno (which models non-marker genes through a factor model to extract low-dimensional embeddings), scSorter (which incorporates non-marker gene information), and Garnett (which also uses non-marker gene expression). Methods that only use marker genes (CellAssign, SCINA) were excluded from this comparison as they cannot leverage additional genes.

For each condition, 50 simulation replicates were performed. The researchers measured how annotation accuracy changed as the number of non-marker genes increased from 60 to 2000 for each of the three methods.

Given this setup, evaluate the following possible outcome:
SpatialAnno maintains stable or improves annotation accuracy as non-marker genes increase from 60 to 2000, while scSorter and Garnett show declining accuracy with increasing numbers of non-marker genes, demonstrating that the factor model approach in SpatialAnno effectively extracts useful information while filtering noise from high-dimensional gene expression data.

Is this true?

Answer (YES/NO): NO